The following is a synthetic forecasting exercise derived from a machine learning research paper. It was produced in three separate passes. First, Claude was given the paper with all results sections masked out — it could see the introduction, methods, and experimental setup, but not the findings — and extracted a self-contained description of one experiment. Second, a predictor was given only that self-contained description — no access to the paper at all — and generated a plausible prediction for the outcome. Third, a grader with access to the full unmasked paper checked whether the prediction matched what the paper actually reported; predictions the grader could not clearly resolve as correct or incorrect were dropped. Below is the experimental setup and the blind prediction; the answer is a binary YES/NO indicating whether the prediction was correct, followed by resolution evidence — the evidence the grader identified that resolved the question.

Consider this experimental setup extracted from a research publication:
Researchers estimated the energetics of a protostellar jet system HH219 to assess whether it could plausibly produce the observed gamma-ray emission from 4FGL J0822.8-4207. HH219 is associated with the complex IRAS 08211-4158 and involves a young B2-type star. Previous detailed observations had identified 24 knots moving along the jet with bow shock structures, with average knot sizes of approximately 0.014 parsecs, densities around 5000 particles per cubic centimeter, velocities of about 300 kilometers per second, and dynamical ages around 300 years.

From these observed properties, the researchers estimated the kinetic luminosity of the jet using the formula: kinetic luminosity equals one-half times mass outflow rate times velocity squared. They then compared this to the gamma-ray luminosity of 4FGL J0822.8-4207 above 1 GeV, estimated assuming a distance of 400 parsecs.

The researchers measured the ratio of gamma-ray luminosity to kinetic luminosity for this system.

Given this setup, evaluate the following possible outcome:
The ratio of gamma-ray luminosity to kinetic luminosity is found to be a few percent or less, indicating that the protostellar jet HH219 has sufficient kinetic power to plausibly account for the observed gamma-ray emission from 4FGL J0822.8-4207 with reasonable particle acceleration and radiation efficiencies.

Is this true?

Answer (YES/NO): YES